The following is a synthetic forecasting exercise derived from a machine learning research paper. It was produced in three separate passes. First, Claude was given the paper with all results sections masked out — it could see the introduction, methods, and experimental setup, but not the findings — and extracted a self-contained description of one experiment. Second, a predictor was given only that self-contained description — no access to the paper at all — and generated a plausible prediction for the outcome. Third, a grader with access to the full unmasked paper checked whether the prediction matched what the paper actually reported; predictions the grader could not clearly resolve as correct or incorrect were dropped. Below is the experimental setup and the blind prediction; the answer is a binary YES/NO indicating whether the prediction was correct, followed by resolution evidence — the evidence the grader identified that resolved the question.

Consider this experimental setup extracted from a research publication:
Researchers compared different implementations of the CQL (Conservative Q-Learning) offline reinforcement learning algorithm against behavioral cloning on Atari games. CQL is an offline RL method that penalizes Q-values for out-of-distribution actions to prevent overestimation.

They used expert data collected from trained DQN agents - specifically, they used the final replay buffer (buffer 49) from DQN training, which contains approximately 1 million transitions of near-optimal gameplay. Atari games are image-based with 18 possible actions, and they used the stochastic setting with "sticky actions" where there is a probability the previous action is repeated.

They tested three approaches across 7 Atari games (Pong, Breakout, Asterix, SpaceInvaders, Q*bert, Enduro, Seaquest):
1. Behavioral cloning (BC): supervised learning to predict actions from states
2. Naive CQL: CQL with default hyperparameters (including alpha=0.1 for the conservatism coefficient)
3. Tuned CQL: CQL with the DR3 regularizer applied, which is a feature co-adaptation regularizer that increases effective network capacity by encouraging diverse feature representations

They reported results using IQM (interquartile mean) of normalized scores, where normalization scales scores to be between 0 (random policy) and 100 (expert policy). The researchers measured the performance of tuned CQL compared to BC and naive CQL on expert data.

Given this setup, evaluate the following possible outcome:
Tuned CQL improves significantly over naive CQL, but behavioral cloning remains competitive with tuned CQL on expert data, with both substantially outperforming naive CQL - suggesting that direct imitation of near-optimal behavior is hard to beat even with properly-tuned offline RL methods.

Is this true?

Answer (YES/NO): NO